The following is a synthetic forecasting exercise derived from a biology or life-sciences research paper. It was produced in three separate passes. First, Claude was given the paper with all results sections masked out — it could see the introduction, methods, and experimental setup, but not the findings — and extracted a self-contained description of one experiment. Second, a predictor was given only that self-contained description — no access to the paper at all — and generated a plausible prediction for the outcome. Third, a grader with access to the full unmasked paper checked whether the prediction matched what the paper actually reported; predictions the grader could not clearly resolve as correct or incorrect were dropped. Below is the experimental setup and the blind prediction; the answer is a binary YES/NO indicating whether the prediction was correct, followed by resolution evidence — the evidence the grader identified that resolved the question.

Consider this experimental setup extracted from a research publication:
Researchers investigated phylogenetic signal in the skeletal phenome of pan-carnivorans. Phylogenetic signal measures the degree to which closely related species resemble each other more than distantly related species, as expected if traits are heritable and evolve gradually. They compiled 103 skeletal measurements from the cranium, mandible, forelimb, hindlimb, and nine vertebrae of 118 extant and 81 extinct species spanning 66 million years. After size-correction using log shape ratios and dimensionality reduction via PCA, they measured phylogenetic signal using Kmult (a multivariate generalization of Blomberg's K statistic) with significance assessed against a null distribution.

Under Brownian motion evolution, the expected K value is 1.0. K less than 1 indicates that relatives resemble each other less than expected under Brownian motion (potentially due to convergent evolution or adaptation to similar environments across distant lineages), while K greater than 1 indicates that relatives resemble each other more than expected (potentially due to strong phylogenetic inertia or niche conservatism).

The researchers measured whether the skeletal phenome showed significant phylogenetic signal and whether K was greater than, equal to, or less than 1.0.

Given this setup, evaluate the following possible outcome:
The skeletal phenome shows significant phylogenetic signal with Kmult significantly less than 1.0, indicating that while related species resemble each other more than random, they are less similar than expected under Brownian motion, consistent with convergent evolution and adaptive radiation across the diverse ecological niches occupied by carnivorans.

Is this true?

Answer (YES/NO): YES